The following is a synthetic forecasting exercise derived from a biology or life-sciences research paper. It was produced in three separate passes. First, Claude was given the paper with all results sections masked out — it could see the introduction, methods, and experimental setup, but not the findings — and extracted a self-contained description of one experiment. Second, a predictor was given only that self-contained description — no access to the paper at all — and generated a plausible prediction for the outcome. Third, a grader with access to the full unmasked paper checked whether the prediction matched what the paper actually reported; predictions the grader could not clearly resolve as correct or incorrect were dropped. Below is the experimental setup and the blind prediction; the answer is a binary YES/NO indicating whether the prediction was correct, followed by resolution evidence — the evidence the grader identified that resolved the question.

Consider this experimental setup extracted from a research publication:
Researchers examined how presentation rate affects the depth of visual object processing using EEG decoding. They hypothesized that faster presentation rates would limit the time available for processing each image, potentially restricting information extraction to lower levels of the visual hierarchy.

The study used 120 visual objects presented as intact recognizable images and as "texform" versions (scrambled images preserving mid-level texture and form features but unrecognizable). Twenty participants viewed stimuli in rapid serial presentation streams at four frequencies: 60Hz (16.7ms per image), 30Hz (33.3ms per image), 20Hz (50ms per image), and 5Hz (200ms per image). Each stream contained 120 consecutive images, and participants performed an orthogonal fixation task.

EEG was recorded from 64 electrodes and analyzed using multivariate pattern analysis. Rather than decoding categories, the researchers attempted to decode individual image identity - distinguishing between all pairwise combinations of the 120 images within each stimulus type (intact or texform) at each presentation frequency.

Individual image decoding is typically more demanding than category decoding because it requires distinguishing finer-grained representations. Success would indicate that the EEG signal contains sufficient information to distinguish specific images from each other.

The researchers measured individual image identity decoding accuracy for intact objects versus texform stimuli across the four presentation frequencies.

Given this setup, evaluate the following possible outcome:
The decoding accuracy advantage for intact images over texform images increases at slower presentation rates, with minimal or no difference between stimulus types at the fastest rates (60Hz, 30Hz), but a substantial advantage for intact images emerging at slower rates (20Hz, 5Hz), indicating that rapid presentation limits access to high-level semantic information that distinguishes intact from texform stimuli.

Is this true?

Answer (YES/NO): NO